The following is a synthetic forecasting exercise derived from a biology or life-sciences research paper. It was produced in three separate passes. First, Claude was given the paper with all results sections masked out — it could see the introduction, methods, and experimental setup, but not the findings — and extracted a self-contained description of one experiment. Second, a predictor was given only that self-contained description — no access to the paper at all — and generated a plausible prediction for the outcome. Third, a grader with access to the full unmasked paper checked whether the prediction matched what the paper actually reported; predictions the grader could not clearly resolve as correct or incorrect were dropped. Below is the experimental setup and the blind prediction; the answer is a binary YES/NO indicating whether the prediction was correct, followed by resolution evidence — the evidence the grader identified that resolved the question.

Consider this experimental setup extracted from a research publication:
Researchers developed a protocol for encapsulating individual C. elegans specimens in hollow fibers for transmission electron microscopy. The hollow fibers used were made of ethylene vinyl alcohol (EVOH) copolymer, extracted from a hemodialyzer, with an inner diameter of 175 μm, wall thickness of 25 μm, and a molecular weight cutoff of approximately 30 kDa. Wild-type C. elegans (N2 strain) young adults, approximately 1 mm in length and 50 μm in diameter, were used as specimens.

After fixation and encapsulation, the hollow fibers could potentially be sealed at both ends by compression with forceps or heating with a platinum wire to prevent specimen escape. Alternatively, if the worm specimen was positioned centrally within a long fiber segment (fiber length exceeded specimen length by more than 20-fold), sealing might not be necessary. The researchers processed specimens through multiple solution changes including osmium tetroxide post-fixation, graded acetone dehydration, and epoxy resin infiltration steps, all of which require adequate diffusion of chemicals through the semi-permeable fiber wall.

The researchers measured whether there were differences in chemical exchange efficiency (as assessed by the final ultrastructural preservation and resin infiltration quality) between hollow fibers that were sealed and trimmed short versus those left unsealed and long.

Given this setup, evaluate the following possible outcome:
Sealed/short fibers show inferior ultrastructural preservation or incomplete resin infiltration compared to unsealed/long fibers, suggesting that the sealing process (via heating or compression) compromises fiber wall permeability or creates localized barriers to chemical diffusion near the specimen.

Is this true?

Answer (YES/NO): NO